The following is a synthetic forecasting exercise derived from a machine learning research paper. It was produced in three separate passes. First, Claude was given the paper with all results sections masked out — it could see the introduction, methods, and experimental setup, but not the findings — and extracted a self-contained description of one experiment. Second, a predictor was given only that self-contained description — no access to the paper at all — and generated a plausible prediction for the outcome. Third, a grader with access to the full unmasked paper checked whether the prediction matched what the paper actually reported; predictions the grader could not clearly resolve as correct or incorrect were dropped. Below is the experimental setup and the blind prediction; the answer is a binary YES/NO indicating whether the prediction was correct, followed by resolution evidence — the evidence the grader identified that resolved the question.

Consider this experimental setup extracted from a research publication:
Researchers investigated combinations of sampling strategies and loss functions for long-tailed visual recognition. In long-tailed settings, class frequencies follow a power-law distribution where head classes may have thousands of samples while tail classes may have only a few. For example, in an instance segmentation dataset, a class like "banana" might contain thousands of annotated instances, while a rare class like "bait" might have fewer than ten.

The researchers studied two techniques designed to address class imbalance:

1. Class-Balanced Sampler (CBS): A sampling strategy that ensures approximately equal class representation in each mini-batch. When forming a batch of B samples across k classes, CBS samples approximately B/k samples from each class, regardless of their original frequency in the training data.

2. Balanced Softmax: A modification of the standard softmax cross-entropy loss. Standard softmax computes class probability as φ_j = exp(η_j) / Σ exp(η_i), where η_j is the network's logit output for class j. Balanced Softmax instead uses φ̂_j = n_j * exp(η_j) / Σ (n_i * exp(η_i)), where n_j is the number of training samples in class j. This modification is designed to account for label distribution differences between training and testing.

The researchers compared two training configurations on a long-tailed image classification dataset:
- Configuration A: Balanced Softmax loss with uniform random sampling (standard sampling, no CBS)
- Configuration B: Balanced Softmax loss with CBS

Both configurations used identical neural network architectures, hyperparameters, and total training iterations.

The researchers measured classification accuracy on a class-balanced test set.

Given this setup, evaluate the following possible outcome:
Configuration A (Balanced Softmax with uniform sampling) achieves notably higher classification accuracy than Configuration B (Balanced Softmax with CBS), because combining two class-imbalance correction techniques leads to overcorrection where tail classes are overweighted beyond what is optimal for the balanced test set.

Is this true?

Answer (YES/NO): NO